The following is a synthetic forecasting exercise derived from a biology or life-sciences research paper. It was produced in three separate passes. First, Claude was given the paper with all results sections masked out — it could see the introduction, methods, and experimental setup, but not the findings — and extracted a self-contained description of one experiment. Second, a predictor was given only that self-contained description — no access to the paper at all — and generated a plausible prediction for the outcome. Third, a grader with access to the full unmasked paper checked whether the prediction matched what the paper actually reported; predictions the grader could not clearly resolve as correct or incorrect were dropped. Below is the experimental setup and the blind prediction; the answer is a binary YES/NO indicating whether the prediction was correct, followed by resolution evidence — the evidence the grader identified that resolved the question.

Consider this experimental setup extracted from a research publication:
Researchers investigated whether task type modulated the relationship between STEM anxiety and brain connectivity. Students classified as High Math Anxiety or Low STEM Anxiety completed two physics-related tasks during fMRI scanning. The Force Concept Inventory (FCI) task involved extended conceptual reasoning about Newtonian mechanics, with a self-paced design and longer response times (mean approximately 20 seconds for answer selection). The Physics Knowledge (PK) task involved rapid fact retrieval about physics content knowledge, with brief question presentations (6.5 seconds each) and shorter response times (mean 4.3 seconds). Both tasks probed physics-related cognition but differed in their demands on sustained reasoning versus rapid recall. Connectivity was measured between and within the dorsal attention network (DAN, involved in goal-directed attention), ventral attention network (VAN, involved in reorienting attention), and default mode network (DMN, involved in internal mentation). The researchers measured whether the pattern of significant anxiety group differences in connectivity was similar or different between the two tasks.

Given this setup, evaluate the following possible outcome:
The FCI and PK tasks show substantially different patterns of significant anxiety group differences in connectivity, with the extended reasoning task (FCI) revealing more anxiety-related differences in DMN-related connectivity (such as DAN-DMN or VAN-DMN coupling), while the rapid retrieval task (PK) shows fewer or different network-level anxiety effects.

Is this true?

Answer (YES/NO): YES